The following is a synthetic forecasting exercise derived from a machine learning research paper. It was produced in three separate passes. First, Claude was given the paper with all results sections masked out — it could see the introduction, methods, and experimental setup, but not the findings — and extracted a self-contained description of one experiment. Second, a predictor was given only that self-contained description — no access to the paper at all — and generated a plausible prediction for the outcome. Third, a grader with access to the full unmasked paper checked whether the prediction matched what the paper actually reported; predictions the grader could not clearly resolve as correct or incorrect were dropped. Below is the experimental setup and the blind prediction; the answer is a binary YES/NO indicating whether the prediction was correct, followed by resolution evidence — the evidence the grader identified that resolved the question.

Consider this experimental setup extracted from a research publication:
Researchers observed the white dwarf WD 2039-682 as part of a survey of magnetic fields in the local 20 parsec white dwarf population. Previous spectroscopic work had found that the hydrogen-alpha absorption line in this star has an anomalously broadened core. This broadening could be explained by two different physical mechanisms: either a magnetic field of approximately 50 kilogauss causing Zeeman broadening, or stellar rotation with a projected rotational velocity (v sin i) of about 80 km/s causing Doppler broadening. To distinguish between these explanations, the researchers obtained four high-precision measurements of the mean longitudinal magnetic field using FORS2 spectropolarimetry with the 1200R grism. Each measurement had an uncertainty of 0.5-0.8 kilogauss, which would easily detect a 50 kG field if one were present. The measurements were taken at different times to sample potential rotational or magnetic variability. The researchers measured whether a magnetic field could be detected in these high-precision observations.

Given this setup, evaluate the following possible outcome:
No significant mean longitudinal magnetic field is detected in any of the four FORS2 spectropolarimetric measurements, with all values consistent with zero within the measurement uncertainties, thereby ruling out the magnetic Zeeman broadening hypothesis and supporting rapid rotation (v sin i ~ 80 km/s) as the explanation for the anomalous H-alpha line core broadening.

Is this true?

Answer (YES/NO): YES